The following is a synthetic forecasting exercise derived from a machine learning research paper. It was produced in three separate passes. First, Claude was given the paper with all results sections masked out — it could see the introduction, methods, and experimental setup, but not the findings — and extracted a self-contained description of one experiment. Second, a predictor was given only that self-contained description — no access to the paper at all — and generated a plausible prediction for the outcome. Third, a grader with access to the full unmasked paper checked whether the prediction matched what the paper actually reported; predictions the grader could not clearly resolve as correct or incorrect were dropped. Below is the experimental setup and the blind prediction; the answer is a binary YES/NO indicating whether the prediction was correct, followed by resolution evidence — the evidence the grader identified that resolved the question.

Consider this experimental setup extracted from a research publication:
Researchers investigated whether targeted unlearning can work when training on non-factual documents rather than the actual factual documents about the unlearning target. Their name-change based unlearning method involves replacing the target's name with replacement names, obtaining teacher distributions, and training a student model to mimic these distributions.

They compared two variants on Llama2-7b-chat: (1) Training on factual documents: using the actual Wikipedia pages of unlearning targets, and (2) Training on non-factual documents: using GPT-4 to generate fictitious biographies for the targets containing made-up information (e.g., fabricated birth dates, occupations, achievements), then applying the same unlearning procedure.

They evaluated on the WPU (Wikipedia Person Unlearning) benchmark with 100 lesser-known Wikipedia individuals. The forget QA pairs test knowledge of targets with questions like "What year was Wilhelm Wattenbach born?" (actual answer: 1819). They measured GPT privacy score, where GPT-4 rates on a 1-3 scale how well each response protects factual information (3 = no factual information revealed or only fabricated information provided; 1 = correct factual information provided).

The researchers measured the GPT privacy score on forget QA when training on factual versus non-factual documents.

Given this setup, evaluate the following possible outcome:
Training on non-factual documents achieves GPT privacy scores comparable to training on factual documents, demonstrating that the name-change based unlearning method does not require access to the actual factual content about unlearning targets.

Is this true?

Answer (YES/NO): YES